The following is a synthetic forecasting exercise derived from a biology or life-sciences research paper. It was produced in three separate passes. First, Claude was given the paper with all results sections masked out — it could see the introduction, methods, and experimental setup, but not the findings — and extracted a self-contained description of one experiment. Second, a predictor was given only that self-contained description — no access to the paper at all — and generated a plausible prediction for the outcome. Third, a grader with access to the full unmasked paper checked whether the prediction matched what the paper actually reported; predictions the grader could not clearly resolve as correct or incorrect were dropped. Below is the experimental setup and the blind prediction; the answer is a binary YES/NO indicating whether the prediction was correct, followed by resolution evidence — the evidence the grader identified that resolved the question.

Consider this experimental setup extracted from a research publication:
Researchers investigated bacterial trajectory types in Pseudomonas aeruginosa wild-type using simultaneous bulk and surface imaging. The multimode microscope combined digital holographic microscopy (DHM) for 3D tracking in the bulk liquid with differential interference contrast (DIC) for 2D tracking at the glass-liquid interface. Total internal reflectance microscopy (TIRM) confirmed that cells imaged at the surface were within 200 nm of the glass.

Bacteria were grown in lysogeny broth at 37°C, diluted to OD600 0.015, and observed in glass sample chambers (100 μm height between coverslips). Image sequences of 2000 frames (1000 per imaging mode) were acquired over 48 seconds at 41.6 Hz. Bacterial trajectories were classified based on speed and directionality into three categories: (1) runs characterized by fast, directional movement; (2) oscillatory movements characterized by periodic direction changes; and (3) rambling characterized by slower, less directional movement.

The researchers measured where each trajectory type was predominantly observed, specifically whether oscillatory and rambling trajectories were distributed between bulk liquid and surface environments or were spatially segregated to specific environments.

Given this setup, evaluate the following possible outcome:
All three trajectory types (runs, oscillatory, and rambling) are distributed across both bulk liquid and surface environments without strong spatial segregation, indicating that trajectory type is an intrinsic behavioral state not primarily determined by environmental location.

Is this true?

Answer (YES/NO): NO